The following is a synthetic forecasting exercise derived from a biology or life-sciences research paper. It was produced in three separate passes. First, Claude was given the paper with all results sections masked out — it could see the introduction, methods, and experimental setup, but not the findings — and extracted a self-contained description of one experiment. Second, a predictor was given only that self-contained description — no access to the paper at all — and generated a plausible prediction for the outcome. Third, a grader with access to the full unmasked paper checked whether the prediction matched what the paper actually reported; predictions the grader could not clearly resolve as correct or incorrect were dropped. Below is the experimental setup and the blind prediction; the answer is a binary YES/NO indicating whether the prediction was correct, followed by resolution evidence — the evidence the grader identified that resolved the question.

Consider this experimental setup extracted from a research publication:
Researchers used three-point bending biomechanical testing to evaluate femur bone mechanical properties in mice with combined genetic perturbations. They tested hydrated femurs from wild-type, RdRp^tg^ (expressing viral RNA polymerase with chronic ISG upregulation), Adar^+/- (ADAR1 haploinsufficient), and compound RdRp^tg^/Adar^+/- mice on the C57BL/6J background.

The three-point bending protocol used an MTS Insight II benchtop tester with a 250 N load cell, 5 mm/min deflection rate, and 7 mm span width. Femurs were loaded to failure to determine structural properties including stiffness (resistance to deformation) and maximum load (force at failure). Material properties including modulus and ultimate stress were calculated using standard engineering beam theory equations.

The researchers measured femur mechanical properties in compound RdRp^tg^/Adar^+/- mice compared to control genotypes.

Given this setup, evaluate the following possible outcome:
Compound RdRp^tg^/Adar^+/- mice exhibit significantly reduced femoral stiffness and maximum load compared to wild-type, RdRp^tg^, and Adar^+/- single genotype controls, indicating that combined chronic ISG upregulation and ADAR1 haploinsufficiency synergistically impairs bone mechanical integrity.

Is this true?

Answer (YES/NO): YES